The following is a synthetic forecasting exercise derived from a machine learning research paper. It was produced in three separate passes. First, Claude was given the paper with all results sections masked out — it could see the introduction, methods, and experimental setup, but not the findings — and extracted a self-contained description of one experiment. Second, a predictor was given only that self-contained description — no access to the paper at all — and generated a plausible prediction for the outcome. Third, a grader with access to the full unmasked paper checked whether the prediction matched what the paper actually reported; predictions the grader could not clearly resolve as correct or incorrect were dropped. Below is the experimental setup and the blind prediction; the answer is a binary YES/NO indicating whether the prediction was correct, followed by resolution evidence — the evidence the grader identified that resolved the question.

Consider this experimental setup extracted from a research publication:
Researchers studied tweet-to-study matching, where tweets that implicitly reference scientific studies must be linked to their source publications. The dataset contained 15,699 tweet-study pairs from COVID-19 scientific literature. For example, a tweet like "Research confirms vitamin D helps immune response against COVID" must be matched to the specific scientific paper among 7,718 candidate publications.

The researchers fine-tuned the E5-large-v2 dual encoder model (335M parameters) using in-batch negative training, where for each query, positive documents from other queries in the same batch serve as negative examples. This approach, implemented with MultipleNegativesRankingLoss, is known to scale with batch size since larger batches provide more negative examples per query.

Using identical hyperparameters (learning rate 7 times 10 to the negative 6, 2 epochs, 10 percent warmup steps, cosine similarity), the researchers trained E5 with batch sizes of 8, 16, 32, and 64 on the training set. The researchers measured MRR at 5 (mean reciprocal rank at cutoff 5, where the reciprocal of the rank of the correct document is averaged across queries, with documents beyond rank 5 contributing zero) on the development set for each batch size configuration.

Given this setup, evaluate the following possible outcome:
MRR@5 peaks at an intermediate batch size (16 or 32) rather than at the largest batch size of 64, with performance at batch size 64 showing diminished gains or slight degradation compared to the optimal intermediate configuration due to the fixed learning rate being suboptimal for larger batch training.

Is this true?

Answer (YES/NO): YES